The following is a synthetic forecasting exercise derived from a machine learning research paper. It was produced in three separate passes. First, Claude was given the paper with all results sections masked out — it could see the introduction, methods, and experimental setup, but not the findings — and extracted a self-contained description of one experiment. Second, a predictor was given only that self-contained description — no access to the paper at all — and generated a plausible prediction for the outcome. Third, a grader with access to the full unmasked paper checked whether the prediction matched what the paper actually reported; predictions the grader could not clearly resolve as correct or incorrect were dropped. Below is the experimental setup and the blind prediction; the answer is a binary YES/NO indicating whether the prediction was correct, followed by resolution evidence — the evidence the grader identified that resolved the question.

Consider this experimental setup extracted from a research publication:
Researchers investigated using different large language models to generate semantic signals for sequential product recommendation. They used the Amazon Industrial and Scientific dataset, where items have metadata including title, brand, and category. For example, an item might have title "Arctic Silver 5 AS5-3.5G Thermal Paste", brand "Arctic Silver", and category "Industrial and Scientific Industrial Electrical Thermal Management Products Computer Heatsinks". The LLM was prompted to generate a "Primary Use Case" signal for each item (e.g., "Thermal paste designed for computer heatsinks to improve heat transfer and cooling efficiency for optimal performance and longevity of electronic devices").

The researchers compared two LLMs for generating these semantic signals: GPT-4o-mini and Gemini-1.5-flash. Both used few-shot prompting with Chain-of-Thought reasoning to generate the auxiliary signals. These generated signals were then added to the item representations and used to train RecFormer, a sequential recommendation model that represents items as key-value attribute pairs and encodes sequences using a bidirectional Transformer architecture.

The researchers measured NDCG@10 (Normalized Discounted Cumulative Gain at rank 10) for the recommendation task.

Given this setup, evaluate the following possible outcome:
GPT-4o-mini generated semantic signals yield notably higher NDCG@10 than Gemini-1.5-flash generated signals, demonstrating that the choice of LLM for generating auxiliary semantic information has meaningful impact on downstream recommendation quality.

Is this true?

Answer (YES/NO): YES